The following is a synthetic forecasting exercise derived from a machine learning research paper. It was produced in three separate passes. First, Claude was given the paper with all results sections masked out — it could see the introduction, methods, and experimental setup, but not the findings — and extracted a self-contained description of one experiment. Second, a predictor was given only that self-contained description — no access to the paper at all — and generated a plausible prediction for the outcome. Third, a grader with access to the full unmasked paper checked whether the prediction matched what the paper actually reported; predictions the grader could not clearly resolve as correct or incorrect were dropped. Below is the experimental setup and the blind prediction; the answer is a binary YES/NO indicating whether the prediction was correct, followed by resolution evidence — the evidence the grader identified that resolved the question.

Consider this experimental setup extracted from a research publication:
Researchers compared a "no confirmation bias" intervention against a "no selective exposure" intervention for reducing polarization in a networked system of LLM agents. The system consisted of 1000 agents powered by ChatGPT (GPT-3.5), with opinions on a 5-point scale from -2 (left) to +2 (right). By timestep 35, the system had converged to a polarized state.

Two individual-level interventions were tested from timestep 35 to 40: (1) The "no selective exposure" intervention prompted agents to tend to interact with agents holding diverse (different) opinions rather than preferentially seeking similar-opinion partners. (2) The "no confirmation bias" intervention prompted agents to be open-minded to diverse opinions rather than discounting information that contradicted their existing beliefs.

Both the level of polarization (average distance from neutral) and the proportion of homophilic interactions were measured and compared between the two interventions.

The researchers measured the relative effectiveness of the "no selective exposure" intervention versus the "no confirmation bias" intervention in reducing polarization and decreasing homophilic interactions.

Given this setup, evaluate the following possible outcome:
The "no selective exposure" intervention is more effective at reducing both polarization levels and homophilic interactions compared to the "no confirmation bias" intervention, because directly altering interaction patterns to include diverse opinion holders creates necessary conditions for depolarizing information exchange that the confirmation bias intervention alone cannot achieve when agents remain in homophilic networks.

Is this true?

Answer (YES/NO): NO